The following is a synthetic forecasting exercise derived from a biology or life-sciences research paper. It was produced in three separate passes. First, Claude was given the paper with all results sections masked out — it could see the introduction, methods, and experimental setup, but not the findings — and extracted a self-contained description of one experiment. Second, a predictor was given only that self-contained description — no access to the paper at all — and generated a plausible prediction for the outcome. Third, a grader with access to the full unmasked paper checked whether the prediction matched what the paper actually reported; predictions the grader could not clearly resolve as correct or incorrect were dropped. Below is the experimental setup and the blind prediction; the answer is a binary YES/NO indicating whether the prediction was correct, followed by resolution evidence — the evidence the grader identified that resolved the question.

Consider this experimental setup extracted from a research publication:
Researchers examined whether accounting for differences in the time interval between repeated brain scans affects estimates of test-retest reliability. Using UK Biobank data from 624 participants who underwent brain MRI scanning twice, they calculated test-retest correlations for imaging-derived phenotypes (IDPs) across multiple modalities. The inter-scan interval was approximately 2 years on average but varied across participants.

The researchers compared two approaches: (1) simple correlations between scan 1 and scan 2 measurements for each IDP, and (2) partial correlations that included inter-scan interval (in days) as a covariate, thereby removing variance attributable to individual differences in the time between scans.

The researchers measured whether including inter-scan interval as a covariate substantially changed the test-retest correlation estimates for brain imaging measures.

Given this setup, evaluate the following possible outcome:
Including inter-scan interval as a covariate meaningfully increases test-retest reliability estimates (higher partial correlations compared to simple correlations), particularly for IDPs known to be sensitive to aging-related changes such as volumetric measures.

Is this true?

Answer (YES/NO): NO